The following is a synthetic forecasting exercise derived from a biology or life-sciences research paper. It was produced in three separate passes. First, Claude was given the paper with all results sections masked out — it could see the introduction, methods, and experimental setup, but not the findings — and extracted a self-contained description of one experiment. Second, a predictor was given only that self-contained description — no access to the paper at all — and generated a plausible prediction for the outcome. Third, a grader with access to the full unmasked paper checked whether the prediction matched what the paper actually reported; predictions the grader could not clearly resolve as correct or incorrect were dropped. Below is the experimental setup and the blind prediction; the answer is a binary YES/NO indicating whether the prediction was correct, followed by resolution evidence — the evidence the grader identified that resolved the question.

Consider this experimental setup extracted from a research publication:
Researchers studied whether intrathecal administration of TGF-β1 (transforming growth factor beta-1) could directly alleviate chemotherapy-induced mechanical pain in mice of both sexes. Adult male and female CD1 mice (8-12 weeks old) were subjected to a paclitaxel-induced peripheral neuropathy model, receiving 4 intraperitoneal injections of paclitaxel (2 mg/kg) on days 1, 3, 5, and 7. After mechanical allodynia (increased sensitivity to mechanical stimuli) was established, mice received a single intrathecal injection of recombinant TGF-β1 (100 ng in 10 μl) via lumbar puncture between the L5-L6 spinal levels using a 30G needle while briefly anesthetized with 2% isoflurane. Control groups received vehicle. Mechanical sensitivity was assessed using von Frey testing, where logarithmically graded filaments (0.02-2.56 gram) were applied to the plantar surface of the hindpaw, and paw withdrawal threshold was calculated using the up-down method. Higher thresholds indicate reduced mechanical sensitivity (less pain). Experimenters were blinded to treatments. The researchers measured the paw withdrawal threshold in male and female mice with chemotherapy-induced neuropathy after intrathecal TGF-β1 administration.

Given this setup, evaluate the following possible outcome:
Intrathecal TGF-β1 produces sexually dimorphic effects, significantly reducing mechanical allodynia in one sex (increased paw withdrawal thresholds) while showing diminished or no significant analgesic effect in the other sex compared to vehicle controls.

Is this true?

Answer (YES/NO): YES